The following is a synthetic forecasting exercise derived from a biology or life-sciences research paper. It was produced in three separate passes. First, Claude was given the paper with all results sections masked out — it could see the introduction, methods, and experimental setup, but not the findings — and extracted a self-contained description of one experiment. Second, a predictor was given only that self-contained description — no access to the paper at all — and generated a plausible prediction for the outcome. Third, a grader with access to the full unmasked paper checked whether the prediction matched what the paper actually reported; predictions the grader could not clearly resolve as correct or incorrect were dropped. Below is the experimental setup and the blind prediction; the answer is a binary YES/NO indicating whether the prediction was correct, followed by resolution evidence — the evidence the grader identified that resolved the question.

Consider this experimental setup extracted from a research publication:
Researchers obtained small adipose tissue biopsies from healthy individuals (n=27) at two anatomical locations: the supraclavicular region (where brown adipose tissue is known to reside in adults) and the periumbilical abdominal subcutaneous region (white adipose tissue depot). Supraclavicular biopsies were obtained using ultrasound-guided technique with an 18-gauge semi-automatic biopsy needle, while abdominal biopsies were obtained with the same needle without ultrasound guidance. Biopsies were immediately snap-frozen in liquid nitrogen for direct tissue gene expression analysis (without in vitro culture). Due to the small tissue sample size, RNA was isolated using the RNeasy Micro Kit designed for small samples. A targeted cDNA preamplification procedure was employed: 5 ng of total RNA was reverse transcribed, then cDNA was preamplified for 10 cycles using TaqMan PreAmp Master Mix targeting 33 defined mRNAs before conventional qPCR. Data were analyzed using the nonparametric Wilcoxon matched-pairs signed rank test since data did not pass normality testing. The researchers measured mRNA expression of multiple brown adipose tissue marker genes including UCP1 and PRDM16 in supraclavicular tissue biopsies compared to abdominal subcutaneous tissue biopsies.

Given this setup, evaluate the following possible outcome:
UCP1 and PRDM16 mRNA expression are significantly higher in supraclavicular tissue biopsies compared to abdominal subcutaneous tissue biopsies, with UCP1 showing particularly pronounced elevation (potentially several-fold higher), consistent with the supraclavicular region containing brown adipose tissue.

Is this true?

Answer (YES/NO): NO